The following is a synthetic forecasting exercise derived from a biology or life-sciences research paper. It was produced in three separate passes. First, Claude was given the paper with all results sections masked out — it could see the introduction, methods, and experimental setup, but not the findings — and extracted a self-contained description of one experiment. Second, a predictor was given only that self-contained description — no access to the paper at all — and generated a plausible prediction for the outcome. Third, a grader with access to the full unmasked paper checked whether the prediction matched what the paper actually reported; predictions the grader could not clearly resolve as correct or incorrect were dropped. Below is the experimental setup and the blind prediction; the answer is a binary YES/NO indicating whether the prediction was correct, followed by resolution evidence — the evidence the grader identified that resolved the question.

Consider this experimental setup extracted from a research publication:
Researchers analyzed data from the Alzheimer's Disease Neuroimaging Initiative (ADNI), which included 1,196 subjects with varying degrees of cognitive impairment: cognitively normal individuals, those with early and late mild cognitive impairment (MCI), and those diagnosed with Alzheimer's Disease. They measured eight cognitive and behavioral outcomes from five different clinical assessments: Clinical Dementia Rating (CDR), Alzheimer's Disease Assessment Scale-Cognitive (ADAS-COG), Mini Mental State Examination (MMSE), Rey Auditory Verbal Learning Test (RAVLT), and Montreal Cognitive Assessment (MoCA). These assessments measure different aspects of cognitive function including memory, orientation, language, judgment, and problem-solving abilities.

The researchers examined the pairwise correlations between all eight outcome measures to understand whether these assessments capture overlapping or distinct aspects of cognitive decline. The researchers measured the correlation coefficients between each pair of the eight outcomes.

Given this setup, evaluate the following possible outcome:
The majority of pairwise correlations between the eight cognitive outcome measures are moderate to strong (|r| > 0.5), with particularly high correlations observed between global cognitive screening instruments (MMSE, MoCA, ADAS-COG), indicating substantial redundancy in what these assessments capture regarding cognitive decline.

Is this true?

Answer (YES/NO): NO